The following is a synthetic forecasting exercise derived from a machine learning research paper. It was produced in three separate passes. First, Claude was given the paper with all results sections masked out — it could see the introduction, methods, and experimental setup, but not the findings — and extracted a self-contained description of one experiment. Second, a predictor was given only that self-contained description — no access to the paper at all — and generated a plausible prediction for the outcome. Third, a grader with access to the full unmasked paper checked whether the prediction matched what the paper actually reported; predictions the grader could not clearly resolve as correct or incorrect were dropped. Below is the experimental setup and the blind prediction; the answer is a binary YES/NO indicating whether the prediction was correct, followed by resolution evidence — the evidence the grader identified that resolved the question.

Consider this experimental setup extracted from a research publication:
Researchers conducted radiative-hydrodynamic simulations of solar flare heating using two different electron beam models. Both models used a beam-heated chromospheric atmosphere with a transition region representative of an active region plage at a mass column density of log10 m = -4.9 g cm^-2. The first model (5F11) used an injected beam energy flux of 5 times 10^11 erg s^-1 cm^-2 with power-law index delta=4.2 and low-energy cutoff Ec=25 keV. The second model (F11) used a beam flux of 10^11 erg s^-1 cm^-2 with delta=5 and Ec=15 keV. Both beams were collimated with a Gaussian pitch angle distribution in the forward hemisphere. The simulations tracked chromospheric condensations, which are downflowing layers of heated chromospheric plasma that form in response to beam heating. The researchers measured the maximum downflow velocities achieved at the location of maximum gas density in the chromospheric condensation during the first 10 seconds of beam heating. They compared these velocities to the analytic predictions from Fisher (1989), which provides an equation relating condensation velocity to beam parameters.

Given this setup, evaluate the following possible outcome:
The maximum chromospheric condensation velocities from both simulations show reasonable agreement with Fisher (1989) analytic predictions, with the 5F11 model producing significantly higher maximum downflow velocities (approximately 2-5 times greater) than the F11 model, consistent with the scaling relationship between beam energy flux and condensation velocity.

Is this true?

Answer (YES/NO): NO